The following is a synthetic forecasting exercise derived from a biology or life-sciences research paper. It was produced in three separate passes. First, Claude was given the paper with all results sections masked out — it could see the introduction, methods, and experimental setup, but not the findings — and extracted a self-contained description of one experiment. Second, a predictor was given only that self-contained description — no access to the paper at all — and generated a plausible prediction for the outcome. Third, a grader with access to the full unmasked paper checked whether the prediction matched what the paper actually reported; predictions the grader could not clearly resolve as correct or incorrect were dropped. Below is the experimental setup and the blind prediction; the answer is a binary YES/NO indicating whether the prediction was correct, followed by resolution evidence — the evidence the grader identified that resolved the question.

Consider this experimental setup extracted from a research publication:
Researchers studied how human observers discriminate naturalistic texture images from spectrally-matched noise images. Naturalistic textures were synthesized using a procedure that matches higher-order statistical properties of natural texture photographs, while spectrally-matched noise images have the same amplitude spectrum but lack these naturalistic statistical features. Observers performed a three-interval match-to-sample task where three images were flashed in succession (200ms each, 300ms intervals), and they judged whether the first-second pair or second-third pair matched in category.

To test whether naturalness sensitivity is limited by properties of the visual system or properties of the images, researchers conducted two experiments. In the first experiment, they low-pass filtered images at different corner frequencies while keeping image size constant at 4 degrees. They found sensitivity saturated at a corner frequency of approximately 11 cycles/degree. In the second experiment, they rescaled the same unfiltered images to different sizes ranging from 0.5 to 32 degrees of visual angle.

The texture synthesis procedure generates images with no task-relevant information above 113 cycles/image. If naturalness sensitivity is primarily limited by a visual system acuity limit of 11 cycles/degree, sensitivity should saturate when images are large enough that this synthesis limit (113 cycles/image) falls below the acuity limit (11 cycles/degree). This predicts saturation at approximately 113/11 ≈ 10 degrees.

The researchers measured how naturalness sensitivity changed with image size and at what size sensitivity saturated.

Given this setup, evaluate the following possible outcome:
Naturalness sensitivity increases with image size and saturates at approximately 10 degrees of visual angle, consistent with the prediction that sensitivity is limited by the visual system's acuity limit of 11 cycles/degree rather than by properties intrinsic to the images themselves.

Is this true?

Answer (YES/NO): YES